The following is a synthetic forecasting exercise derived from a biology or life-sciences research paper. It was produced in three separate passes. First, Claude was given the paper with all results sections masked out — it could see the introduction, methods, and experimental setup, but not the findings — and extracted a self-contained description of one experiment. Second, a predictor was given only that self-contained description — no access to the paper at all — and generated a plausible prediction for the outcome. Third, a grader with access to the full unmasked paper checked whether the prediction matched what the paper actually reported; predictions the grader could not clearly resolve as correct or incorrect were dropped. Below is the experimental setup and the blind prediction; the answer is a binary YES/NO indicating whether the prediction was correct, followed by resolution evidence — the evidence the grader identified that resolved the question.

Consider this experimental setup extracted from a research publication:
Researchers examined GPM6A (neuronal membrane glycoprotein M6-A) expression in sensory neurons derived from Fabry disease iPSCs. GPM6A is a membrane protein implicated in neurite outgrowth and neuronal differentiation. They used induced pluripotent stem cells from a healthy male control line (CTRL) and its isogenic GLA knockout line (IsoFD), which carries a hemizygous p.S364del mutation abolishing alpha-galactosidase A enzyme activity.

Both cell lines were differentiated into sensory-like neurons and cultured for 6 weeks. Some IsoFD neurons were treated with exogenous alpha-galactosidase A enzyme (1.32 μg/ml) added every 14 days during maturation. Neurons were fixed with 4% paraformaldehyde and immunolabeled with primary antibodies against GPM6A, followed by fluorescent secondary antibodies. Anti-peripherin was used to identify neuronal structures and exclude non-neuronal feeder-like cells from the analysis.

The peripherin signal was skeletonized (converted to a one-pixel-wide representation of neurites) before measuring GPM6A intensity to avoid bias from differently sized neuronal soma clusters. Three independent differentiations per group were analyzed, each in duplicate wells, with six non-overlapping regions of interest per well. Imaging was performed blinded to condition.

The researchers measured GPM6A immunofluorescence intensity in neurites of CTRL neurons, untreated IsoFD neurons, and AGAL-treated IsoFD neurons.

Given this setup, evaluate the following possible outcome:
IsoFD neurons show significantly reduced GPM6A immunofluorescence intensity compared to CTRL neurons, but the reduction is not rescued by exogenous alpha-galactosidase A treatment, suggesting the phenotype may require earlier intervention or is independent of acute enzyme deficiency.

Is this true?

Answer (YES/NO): NO